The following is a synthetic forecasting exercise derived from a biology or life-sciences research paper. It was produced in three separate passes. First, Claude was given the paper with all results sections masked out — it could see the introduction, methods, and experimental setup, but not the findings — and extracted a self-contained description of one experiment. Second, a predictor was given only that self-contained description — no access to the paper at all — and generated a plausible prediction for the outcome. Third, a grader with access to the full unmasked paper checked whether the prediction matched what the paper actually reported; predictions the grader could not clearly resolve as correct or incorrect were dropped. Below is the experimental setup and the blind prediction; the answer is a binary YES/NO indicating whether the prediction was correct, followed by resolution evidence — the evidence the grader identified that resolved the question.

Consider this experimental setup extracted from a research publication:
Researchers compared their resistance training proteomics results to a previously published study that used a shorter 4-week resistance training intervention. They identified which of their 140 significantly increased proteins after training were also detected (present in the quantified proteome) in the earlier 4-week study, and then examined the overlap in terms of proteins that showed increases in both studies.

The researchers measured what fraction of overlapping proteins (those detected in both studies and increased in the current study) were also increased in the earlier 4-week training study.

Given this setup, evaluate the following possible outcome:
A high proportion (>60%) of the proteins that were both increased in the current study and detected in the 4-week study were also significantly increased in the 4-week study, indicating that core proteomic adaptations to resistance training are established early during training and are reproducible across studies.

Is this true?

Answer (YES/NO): NO